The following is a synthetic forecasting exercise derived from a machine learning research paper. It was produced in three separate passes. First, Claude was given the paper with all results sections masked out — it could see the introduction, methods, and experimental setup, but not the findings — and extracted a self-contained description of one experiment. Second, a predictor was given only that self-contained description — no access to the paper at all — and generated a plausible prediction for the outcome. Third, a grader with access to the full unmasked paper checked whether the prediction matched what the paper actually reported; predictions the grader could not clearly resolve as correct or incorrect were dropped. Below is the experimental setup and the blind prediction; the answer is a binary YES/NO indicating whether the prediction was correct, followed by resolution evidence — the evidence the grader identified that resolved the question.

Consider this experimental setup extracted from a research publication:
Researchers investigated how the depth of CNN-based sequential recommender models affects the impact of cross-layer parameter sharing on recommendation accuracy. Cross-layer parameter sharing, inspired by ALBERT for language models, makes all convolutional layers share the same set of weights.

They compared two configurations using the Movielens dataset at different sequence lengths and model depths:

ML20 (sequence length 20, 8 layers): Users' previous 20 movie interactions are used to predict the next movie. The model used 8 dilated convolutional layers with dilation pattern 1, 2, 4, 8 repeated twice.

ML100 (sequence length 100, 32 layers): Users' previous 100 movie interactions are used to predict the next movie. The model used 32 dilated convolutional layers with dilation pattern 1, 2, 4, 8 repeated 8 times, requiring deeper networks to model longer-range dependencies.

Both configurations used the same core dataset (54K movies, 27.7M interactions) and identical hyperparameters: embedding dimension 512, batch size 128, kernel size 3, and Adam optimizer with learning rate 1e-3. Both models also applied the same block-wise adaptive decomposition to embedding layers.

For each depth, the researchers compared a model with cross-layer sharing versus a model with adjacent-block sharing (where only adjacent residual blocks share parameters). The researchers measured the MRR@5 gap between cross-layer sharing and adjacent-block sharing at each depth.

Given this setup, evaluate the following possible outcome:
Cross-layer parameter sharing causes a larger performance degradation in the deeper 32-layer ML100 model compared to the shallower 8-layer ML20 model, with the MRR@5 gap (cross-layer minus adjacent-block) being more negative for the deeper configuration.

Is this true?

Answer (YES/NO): YES